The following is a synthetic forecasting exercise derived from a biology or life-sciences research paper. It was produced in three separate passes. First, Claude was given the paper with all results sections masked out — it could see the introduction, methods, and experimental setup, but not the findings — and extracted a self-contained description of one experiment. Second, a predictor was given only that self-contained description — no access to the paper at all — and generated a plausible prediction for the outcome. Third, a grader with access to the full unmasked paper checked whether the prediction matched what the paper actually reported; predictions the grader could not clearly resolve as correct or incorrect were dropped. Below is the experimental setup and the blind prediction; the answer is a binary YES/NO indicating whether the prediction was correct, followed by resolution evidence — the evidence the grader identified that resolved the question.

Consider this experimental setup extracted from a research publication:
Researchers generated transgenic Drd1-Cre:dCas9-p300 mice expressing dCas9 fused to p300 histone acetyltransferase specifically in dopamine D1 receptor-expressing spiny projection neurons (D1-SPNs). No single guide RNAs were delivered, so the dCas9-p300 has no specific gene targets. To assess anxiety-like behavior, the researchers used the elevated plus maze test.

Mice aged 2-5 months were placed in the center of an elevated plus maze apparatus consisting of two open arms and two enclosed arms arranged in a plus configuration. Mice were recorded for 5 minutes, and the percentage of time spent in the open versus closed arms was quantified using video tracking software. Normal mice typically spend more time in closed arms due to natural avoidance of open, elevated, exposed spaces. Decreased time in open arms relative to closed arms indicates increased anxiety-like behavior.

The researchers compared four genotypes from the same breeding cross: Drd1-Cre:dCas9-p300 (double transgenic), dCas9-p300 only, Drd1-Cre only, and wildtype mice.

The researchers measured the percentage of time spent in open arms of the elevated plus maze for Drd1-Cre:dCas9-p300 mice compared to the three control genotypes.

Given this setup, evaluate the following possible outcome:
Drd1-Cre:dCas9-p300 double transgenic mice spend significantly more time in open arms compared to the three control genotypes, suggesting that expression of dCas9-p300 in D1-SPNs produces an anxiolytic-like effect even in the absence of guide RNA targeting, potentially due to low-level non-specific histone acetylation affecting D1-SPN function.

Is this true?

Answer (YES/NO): NO